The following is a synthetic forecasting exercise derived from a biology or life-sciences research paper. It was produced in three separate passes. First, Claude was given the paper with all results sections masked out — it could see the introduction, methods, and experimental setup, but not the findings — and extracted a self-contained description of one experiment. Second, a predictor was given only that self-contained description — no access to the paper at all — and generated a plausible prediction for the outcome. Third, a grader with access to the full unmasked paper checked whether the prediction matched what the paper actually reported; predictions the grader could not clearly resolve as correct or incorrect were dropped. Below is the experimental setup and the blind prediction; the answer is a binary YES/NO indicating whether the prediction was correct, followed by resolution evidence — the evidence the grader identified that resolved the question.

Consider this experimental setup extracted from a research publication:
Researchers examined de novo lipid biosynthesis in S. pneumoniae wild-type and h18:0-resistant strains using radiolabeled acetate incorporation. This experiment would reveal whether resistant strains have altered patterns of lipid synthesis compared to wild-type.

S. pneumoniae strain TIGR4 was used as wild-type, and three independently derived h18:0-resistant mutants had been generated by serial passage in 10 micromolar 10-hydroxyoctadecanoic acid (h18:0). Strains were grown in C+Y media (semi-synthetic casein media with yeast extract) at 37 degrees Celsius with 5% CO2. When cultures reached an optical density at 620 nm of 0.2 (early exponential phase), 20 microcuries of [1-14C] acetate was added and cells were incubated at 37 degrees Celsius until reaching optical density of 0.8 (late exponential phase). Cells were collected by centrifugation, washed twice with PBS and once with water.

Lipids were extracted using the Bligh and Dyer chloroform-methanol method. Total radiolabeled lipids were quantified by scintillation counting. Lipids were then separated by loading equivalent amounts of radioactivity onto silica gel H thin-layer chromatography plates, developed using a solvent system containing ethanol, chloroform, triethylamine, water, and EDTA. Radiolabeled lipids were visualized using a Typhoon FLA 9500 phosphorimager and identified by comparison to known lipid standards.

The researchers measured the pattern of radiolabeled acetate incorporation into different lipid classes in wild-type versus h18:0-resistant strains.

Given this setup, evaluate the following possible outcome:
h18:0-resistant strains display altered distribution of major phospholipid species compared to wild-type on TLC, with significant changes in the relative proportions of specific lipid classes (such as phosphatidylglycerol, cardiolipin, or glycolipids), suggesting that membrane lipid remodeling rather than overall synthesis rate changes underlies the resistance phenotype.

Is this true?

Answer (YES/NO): YES